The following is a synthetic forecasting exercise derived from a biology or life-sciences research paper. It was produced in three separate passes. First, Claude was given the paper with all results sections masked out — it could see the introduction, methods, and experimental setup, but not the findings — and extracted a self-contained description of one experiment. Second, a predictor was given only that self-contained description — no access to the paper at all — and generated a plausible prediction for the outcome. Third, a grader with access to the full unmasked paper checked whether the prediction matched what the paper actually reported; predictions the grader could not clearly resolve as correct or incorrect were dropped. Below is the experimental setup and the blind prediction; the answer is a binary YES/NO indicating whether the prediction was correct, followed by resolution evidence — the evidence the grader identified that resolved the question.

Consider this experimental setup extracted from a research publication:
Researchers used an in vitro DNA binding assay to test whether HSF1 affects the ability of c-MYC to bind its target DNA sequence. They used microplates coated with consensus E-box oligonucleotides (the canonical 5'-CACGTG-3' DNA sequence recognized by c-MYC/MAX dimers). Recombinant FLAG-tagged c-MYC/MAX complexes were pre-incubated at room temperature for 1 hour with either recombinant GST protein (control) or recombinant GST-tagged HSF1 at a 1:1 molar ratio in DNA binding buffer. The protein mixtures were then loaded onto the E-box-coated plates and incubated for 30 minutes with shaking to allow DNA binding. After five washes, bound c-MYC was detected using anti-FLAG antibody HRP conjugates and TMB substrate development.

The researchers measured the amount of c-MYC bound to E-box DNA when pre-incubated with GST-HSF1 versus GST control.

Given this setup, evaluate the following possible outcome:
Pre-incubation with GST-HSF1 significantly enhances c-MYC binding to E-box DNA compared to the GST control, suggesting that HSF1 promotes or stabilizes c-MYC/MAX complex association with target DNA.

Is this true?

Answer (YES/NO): YES